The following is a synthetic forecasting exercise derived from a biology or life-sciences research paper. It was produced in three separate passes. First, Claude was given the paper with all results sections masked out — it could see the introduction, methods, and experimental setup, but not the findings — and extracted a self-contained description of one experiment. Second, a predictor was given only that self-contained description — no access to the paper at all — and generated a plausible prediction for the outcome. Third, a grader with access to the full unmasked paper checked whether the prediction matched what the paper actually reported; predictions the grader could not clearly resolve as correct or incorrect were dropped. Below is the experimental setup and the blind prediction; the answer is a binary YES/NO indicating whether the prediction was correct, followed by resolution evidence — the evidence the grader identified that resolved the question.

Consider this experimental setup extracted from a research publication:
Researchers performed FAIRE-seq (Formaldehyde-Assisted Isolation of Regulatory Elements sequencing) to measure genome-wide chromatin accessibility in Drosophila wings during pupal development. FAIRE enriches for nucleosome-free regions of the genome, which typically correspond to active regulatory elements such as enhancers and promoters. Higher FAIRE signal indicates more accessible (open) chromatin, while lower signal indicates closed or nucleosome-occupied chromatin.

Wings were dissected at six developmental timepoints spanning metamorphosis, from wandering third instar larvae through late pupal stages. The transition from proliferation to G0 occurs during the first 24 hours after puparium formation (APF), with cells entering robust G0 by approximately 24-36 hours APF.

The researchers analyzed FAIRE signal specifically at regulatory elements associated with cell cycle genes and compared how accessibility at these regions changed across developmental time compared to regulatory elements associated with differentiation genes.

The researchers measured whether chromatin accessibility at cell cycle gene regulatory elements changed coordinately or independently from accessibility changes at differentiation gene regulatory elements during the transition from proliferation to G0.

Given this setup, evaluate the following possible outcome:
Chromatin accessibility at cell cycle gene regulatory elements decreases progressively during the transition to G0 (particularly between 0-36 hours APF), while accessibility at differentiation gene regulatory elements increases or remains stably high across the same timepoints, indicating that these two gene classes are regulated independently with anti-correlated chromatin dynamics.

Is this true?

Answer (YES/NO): NO